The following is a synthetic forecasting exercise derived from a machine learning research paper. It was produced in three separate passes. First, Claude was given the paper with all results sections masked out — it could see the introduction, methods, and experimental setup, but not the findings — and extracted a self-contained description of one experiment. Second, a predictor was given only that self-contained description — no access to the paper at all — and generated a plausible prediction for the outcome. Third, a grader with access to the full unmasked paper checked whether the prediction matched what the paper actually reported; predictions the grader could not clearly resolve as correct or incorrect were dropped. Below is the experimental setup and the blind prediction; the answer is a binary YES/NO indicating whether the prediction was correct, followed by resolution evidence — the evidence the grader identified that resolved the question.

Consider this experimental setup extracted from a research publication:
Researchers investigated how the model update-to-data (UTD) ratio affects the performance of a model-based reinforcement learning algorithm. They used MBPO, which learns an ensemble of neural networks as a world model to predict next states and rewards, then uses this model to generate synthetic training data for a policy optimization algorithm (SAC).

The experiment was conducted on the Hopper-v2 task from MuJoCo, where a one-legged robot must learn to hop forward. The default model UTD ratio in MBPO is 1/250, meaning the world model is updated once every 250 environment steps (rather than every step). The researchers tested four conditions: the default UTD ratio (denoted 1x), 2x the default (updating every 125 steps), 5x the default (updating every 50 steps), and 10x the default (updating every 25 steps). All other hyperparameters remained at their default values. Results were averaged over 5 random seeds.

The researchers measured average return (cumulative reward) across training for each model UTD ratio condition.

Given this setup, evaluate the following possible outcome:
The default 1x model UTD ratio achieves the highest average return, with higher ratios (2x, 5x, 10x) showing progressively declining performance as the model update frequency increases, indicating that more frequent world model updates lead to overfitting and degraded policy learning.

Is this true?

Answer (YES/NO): NO